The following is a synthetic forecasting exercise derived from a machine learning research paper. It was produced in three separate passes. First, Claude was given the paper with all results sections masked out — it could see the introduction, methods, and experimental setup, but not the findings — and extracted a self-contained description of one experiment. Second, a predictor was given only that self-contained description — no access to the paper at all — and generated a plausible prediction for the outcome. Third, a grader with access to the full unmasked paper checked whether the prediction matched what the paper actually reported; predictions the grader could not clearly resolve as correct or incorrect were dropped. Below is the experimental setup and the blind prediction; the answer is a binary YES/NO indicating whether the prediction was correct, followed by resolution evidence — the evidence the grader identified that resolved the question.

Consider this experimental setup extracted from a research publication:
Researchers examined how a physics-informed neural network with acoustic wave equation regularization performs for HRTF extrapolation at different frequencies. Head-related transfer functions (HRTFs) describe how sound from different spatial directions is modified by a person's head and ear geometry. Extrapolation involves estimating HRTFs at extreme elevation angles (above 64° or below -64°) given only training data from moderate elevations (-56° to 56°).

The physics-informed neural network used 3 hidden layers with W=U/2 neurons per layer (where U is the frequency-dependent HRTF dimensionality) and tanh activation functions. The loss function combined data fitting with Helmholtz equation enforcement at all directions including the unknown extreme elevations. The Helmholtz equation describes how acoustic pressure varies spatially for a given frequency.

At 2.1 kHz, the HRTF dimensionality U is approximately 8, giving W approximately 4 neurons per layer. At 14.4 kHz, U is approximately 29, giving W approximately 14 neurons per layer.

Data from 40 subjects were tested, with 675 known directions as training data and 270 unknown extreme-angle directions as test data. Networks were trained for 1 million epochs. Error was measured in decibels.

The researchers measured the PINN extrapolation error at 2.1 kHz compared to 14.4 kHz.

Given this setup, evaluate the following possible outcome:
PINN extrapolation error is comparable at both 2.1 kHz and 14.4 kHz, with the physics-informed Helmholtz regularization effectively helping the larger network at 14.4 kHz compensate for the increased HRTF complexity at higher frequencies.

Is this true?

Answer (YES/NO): NO